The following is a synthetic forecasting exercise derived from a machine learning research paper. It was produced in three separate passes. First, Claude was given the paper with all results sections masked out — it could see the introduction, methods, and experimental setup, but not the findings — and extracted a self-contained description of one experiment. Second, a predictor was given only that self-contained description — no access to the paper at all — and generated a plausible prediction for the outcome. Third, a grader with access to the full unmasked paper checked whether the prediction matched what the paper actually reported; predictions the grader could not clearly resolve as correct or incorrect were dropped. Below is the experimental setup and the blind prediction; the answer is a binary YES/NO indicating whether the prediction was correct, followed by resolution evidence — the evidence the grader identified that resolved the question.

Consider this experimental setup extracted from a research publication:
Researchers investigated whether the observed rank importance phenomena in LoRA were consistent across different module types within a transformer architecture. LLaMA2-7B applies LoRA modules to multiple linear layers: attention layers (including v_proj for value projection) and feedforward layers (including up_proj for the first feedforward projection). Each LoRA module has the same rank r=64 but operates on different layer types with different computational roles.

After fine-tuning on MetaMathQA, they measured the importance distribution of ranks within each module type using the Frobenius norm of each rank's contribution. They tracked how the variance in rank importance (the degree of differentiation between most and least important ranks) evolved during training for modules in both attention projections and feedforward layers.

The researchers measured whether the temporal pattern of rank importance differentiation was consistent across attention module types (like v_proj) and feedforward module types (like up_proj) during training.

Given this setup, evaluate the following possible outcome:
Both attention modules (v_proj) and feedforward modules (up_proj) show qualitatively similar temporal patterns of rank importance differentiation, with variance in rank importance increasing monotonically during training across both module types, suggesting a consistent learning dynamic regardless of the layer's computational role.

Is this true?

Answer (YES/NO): NO